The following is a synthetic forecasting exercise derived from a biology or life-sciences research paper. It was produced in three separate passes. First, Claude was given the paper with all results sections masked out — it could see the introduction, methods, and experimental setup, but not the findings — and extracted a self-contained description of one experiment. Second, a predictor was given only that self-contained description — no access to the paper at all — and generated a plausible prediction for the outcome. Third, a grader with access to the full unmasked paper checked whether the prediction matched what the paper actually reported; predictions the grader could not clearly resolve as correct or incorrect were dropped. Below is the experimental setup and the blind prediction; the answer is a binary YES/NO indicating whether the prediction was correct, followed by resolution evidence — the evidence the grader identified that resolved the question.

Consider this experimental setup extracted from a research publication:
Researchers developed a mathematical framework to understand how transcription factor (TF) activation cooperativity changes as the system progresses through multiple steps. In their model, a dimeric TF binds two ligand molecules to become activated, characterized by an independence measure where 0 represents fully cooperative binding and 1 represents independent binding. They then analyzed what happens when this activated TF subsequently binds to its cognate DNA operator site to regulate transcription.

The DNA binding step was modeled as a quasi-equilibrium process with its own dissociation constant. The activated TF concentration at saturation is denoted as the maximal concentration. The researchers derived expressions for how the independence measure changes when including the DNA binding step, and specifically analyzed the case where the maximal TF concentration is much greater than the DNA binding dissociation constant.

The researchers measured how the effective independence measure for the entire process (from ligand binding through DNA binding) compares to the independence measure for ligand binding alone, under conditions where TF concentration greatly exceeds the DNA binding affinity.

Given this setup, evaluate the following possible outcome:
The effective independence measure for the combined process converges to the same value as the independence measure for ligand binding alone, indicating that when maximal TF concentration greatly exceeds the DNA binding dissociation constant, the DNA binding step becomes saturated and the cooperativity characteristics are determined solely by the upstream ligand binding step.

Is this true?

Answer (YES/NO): NO